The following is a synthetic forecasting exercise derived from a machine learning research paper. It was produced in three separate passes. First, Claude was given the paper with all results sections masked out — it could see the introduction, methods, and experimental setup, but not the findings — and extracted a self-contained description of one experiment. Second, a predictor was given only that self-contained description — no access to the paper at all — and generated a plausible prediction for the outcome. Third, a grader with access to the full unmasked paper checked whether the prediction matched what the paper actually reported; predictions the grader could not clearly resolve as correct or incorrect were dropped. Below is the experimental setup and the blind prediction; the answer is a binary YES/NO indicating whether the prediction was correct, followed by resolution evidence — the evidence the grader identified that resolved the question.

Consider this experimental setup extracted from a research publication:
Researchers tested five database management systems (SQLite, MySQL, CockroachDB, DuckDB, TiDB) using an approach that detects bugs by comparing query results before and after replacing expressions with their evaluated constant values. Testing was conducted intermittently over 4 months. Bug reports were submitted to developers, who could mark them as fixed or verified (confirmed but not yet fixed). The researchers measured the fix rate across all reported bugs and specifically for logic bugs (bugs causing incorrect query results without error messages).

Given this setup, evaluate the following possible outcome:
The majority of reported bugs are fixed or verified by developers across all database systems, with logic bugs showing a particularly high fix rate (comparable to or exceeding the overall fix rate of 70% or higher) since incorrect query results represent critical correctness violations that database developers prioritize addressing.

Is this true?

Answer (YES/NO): YES